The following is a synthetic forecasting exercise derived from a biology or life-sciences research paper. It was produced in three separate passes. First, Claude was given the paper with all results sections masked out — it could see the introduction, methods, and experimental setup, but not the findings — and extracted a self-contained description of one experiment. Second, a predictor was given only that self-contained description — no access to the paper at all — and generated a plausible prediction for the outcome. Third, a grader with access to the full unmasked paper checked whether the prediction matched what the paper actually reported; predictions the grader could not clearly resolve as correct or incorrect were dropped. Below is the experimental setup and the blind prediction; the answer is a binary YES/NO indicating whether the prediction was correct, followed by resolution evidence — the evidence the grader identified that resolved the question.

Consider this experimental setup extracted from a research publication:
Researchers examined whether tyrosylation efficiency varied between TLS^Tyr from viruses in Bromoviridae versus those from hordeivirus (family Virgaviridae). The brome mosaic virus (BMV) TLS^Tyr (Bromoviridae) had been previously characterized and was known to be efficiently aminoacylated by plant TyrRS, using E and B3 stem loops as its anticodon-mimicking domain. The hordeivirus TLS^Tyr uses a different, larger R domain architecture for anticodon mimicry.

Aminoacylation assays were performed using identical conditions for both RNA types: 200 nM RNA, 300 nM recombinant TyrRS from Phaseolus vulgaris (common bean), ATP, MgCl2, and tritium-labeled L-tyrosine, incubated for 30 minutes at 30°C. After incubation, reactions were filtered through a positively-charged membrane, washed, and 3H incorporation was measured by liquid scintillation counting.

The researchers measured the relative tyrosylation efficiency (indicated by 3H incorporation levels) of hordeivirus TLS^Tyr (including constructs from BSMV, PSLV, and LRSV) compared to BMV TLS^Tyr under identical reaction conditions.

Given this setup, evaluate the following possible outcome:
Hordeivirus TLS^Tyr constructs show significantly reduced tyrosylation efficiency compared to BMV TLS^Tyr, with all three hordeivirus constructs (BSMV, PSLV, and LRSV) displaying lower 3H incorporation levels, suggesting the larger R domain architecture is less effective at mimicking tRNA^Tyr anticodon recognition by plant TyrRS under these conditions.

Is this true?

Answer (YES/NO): NO